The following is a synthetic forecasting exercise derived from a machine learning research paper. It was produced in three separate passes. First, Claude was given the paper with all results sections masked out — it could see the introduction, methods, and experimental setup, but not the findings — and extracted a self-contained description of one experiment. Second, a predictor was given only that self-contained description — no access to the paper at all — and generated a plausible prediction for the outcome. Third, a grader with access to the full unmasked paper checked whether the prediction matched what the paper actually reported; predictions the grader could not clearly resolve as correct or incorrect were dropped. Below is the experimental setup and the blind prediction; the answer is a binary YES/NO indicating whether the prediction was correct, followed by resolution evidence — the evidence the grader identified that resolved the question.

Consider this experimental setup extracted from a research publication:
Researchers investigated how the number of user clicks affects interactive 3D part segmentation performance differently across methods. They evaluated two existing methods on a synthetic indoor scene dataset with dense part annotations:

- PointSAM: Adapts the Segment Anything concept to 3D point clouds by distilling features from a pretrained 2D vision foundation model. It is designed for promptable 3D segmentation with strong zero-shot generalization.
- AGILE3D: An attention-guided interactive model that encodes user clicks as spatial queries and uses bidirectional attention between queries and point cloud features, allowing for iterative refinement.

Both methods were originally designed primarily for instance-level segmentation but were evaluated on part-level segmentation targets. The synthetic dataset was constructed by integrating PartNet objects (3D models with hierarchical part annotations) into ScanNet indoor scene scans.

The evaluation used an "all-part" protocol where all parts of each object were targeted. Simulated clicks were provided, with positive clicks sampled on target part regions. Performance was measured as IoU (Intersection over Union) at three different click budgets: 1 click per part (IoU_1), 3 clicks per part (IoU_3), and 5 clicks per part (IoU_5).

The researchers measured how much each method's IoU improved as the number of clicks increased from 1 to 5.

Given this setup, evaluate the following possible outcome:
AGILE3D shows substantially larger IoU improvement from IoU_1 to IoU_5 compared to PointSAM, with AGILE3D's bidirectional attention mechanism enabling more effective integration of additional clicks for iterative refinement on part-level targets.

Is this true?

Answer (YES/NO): YES